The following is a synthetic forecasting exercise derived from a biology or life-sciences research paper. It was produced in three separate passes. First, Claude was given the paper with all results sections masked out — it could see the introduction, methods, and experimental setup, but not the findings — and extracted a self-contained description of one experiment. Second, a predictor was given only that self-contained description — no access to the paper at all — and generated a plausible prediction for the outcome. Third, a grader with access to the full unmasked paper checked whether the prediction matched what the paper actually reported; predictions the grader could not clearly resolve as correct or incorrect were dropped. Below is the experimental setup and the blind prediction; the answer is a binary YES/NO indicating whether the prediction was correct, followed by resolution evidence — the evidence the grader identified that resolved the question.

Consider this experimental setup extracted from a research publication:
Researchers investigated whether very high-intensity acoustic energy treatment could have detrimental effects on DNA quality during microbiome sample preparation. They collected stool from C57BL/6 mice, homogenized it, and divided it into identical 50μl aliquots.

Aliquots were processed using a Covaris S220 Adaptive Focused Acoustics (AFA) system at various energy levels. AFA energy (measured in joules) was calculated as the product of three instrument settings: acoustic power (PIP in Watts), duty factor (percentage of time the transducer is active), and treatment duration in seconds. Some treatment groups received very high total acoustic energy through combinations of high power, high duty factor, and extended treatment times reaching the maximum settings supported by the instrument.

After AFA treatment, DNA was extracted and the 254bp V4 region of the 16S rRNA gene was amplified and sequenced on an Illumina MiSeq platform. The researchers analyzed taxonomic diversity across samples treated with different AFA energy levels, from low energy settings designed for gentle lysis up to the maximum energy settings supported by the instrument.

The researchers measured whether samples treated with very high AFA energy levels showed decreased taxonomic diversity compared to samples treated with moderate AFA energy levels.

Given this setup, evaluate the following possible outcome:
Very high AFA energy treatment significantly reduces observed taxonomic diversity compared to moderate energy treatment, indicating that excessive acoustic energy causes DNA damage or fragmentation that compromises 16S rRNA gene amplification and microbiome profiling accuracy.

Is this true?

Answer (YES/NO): YES